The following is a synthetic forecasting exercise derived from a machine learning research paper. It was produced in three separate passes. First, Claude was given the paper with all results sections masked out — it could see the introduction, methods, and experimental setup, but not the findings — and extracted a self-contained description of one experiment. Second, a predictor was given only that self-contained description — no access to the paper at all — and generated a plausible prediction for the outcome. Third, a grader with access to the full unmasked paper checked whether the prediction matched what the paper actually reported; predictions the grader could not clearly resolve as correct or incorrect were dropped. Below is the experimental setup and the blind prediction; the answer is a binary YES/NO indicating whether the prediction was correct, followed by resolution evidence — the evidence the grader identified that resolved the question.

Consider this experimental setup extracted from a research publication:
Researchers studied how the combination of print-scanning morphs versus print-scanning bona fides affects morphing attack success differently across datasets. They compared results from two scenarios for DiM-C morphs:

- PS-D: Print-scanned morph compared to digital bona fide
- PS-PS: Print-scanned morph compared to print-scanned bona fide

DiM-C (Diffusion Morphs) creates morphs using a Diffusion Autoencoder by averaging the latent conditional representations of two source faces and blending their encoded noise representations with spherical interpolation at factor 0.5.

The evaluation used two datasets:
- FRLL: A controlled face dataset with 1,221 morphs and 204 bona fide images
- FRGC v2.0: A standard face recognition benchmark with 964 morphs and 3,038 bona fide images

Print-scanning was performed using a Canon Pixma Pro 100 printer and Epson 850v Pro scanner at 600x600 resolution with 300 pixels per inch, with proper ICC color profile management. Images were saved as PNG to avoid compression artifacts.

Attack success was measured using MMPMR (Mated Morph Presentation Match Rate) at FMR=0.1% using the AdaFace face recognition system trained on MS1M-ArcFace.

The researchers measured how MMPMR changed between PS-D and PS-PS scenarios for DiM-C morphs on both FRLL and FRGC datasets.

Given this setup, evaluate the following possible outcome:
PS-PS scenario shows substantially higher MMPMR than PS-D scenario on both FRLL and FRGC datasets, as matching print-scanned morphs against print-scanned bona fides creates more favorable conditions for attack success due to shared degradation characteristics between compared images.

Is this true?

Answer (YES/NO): NO